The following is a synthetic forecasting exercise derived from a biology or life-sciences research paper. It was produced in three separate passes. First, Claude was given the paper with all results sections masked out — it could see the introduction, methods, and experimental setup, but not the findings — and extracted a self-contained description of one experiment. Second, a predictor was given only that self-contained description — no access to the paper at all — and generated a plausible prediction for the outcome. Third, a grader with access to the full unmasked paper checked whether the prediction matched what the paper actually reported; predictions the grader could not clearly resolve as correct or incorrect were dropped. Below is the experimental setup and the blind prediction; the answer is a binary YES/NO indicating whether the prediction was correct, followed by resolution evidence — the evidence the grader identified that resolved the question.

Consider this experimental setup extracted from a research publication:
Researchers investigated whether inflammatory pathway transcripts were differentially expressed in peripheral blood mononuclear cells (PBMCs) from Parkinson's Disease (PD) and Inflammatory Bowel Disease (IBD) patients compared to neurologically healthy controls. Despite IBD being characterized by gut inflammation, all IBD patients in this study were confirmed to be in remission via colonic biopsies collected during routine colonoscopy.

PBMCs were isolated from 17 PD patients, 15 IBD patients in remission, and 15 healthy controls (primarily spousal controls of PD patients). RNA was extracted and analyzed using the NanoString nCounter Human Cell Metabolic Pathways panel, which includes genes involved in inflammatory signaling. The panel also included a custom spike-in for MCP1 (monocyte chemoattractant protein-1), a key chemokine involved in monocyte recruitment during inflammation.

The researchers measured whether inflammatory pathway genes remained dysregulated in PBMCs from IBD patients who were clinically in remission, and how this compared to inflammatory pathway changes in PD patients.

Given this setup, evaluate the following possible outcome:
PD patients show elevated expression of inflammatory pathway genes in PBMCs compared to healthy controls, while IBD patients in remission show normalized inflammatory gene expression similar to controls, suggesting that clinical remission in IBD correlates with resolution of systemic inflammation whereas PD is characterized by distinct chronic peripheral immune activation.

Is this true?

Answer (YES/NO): NO